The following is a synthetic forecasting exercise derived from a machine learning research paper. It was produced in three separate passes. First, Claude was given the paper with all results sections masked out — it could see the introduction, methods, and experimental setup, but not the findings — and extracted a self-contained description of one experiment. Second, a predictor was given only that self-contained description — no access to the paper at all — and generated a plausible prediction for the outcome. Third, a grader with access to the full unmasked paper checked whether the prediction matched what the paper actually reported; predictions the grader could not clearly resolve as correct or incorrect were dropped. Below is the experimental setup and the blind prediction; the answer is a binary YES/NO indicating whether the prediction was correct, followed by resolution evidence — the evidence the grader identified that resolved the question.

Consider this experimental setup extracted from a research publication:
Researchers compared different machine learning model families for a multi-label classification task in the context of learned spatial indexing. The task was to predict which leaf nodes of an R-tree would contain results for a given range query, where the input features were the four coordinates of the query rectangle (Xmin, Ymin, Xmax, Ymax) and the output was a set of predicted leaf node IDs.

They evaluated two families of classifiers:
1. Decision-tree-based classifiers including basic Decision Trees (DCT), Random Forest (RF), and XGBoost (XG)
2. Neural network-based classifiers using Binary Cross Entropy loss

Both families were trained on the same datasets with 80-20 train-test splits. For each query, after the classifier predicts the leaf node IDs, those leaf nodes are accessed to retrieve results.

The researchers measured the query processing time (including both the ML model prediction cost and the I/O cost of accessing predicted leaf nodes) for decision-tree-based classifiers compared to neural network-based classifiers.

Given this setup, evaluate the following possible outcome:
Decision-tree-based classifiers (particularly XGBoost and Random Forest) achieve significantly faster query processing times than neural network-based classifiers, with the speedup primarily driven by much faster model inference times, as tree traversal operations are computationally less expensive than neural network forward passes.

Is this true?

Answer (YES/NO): NO